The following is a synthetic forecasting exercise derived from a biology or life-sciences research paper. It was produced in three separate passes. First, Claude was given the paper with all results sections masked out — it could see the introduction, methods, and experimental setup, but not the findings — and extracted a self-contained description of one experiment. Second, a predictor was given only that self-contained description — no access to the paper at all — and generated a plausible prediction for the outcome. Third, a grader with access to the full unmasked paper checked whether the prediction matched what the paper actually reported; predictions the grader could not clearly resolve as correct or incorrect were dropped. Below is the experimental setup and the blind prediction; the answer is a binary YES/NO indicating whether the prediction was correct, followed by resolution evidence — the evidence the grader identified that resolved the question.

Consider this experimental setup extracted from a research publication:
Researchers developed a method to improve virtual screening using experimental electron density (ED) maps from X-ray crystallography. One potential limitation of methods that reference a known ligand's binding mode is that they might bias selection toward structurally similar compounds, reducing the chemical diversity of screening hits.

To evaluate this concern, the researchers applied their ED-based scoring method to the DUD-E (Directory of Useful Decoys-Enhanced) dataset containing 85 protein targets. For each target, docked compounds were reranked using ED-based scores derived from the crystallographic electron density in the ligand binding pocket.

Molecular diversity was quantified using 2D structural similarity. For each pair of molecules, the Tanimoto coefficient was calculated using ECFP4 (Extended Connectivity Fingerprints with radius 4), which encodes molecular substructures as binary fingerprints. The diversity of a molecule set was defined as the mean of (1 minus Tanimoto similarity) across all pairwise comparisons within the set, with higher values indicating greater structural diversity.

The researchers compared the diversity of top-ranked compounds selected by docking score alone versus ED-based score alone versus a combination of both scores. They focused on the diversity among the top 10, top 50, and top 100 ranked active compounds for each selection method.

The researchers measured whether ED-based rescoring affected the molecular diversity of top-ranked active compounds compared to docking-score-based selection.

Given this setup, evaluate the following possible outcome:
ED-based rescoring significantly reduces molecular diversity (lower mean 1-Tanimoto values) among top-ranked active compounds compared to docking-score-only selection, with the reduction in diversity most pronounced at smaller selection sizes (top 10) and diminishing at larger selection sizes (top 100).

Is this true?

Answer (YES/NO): NO